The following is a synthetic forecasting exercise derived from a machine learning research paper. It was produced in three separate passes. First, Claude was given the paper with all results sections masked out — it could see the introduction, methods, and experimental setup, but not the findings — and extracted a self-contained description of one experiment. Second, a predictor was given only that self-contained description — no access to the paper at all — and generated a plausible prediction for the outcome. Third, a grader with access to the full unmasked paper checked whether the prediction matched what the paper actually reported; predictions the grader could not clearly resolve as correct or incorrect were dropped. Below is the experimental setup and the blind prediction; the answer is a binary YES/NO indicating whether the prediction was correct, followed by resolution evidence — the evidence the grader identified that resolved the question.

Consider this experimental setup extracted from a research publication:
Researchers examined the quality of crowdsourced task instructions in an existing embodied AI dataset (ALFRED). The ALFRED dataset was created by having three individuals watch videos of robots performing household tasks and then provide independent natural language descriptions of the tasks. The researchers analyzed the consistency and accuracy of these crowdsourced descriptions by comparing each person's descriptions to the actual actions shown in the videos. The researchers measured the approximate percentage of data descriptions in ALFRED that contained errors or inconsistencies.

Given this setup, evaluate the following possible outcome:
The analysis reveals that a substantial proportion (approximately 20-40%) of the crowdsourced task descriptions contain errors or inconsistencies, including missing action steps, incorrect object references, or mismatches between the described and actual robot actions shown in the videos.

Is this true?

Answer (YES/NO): YES